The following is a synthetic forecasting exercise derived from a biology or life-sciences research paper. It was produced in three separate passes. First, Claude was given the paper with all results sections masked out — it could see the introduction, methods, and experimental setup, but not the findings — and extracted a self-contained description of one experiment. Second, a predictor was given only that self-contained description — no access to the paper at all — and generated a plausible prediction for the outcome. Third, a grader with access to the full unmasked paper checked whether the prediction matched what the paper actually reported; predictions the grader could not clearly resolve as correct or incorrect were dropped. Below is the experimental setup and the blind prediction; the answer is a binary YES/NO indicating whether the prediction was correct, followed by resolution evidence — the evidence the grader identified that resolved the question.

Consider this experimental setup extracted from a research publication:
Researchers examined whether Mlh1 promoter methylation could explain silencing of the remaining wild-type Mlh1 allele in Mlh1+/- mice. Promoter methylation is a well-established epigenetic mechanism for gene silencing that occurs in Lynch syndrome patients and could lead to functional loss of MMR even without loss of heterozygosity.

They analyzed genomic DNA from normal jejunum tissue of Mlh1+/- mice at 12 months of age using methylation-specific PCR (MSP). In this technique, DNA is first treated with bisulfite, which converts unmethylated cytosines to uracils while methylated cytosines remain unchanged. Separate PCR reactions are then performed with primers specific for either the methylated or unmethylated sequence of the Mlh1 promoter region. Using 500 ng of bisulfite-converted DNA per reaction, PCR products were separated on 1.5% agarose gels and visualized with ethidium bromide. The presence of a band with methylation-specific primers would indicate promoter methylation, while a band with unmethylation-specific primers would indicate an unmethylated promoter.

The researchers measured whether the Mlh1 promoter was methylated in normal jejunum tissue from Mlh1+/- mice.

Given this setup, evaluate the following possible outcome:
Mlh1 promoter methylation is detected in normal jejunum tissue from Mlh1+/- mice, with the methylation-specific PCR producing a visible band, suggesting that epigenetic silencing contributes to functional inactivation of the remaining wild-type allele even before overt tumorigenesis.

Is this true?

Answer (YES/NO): YES